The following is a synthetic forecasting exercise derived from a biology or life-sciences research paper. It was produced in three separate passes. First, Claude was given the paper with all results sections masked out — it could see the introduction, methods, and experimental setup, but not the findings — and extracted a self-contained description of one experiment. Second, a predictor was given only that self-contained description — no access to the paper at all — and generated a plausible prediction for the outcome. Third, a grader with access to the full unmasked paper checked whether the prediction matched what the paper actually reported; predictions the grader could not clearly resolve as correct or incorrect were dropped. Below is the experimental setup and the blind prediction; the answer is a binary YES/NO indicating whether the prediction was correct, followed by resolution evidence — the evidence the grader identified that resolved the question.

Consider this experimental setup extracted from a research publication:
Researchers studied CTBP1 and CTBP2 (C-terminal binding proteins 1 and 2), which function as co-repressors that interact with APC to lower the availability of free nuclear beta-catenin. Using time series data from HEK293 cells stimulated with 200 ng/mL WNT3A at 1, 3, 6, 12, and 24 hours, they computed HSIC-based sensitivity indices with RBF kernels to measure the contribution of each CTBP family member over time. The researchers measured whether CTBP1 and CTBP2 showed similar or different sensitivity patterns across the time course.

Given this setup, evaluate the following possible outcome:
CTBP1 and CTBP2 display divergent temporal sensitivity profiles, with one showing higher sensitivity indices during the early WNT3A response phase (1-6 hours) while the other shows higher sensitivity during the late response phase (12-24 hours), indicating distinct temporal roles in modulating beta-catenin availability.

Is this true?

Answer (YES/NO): NO